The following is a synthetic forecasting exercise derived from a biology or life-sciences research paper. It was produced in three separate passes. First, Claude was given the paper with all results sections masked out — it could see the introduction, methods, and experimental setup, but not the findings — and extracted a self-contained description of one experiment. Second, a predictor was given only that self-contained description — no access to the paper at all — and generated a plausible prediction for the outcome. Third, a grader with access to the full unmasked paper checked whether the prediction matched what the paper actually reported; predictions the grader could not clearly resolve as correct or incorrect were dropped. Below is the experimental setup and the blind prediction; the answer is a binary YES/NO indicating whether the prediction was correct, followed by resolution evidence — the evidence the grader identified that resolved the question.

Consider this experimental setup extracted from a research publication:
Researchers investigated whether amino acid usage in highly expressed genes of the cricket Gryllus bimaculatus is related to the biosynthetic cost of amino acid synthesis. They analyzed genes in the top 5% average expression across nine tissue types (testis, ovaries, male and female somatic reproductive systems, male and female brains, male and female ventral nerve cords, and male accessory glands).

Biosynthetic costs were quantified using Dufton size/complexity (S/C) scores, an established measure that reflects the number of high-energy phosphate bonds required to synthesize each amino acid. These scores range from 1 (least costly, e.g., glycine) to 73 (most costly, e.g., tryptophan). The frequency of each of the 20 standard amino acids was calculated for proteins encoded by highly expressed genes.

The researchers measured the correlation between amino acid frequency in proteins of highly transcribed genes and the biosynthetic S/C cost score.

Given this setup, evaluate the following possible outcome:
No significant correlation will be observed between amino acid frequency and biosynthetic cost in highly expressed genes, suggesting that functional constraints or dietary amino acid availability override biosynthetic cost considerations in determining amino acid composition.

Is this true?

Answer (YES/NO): NO